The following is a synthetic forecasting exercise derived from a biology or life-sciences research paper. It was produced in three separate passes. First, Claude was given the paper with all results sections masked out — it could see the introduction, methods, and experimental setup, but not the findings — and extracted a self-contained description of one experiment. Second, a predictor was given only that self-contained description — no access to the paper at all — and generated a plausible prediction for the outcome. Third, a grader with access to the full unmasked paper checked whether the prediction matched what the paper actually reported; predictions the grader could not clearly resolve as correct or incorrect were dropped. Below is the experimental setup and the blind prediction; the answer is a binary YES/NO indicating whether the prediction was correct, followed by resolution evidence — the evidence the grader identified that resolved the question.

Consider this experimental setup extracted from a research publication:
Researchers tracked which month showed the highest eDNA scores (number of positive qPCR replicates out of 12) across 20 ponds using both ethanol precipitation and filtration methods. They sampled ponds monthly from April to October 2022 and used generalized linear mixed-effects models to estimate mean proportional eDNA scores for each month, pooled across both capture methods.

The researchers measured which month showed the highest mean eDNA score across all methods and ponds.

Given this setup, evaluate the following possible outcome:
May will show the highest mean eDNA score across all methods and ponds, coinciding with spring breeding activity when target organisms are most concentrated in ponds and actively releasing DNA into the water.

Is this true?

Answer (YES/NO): NO